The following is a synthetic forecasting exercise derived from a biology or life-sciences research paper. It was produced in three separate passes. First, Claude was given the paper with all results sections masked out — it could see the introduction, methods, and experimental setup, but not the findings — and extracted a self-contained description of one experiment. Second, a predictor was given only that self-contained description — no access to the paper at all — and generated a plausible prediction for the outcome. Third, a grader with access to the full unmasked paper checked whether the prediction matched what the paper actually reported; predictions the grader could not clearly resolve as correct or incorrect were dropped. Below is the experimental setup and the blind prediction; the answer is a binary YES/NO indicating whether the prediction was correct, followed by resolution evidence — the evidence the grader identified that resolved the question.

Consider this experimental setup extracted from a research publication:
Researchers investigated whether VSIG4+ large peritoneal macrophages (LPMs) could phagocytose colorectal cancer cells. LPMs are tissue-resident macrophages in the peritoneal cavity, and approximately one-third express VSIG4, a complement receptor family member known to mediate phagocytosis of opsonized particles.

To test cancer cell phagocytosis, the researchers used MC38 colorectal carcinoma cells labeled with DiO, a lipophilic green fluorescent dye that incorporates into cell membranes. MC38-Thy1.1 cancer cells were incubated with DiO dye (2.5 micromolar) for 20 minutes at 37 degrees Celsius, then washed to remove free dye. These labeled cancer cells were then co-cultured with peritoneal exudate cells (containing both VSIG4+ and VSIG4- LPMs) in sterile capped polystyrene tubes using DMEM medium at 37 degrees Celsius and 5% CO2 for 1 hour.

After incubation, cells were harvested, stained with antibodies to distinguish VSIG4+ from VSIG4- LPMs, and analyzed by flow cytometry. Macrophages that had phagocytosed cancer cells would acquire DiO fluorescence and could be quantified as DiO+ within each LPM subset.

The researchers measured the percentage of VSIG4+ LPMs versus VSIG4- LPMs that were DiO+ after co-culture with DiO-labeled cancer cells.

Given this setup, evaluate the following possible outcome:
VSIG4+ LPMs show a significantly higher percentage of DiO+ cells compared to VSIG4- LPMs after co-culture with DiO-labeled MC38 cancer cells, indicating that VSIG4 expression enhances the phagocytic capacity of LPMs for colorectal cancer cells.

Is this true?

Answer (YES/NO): YES